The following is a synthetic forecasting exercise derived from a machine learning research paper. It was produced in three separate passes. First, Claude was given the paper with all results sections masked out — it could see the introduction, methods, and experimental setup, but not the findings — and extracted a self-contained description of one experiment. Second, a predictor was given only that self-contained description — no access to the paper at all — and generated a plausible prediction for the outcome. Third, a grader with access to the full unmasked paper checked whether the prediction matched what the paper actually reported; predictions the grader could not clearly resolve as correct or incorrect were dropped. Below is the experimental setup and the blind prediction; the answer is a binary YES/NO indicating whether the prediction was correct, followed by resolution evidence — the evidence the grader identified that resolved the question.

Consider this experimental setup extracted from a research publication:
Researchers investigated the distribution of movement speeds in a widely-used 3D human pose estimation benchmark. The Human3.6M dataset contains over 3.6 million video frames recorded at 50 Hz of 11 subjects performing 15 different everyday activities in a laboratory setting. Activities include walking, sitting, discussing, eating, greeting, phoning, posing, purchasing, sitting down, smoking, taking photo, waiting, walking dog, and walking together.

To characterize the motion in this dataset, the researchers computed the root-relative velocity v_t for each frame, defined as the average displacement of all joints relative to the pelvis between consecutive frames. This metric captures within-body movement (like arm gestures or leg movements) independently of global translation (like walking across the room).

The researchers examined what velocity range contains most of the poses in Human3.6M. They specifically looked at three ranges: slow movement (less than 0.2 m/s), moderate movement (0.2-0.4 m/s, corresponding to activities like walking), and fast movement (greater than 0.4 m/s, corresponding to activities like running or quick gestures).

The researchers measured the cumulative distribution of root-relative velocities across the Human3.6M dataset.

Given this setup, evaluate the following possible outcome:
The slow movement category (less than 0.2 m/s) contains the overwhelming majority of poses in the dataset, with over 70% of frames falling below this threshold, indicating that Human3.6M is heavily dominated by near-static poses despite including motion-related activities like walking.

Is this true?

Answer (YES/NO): NO